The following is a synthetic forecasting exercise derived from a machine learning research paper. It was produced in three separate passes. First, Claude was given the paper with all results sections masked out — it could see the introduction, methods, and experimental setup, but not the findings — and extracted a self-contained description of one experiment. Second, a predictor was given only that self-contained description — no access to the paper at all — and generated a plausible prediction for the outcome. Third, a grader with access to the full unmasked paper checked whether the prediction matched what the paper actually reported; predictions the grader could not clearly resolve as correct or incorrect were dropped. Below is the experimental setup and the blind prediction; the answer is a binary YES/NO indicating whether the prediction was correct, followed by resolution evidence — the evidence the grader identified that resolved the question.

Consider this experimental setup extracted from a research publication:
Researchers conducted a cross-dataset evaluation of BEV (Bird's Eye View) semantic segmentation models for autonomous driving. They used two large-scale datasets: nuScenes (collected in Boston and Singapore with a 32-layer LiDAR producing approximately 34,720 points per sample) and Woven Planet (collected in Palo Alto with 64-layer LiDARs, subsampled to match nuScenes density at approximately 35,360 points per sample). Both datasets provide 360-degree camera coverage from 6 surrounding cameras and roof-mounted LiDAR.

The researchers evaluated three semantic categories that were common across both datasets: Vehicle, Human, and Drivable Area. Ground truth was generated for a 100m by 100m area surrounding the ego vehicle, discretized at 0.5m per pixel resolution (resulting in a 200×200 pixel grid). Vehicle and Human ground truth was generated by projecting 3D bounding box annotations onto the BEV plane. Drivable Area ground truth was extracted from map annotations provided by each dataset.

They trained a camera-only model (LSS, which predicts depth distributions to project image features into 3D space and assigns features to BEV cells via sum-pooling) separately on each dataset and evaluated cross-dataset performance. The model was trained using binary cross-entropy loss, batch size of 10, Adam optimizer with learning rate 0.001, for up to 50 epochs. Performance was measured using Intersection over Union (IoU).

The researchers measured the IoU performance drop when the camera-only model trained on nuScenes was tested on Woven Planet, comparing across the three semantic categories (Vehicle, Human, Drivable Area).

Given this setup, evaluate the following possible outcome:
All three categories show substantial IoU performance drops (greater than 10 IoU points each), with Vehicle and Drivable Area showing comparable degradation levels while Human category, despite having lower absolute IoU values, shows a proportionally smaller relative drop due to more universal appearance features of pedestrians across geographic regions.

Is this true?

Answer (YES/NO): NO